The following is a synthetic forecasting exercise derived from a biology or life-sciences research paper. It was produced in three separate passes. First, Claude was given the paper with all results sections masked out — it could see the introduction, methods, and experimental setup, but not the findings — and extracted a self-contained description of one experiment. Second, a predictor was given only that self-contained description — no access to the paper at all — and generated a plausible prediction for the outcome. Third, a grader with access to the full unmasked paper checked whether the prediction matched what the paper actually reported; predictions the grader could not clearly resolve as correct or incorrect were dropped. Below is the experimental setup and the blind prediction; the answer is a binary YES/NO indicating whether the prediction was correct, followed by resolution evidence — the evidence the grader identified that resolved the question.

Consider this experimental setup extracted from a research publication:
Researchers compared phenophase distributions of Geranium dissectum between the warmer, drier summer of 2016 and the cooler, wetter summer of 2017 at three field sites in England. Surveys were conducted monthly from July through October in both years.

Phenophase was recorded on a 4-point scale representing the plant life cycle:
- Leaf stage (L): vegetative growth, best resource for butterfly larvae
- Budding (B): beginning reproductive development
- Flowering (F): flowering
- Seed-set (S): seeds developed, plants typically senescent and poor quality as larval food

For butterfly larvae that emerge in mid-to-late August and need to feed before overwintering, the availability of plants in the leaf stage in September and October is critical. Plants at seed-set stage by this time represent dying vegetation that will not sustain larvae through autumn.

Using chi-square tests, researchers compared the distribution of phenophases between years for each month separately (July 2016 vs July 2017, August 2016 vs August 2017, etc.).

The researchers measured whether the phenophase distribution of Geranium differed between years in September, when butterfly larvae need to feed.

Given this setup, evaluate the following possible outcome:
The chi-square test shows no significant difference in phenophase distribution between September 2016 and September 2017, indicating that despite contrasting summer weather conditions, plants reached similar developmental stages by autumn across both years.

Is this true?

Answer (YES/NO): NO